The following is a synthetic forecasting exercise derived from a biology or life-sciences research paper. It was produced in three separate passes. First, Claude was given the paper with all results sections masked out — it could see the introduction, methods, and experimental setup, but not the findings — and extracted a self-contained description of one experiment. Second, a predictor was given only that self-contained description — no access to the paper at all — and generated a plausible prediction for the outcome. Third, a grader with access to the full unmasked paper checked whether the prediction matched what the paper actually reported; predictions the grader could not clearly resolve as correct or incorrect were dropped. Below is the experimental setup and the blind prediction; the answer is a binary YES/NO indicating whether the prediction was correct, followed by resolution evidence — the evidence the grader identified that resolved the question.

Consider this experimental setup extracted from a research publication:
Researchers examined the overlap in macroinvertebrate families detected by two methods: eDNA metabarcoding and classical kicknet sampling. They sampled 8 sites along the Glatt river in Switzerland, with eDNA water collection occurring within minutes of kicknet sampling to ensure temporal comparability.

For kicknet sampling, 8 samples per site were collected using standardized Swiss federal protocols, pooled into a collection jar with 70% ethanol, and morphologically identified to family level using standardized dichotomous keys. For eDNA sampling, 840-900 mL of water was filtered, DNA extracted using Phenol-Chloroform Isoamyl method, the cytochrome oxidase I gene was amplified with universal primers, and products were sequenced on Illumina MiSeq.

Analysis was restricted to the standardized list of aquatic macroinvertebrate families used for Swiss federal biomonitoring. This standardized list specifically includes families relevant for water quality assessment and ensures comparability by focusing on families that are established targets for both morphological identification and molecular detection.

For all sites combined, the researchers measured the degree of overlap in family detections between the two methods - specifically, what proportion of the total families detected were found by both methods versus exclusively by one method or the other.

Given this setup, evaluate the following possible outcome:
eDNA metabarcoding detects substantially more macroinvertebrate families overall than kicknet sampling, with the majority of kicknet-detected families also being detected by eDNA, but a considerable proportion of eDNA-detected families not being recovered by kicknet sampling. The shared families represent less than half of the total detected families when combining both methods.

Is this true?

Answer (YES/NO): YES